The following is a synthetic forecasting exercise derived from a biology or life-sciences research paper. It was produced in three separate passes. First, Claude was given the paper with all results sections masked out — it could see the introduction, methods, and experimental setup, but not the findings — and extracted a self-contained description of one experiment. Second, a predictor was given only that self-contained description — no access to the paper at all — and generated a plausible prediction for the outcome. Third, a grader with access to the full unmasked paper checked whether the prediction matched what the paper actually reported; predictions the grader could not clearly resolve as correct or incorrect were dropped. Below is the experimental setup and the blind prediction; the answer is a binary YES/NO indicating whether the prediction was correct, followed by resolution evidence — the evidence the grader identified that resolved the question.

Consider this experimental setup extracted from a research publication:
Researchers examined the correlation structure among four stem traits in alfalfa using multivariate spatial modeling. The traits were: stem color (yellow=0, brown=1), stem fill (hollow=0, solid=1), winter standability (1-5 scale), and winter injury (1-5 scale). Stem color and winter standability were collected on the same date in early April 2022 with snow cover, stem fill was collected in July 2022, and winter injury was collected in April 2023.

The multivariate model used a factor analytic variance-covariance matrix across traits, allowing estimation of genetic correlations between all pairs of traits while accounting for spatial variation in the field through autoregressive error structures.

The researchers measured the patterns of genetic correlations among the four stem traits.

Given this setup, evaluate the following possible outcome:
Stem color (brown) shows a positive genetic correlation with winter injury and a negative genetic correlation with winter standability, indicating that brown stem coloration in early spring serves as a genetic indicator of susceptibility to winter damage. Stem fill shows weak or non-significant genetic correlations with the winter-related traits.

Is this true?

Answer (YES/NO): NO